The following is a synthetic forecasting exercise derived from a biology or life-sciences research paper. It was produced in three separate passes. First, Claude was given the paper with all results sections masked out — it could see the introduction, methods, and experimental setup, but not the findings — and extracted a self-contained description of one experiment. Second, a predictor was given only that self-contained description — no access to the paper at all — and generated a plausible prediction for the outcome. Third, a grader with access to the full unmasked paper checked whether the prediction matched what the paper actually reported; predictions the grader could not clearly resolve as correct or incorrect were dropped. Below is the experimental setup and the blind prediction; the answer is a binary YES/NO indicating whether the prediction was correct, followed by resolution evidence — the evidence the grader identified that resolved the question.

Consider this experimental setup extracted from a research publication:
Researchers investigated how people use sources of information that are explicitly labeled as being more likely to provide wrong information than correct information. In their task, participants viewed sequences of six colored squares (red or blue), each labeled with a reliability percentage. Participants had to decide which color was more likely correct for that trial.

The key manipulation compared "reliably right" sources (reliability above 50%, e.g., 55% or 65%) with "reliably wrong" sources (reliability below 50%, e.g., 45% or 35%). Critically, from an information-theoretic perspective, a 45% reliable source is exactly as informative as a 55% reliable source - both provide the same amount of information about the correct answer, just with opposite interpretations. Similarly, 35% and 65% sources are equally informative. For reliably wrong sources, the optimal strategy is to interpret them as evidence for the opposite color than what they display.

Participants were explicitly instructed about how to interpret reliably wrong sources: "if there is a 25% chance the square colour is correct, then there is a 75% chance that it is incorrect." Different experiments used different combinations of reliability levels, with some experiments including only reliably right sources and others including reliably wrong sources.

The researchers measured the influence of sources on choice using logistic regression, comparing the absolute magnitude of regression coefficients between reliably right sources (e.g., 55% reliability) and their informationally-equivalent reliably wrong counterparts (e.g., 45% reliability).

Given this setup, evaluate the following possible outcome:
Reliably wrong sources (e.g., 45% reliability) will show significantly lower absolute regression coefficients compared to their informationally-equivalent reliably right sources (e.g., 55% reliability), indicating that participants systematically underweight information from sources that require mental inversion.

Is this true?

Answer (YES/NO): YES